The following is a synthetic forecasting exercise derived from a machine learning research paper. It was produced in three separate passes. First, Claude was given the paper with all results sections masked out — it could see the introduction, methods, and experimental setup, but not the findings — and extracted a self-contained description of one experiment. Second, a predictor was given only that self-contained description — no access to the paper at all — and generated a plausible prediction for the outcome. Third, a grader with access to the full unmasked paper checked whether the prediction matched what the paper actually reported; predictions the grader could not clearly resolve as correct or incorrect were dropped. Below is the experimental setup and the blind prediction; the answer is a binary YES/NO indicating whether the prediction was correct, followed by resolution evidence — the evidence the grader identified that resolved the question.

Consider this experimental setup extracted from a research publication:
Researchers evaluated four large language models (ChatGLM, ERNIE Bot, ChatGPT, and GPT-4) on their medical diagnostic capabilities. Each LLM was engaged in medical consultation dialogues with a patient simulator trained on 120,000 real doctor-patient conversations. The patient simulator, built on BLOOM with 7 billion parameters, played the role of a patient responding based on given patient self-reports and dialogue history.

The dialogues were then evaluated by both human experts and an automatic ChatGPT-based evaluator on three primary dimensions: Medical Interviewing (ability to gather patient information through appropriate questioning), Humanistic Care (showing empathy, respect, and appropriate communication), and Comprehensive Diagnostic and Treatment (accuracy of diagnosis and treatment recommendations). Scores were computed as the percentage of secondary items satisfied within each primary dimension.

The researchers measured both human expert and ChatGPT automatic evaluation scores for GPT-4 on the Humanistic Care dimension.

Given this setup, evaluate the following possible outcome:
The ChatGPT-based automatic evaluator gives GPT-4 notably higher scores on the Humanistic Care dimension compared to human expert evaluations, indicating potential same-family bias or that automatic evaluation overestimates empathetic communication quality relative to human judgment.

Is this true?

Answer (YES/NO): NO